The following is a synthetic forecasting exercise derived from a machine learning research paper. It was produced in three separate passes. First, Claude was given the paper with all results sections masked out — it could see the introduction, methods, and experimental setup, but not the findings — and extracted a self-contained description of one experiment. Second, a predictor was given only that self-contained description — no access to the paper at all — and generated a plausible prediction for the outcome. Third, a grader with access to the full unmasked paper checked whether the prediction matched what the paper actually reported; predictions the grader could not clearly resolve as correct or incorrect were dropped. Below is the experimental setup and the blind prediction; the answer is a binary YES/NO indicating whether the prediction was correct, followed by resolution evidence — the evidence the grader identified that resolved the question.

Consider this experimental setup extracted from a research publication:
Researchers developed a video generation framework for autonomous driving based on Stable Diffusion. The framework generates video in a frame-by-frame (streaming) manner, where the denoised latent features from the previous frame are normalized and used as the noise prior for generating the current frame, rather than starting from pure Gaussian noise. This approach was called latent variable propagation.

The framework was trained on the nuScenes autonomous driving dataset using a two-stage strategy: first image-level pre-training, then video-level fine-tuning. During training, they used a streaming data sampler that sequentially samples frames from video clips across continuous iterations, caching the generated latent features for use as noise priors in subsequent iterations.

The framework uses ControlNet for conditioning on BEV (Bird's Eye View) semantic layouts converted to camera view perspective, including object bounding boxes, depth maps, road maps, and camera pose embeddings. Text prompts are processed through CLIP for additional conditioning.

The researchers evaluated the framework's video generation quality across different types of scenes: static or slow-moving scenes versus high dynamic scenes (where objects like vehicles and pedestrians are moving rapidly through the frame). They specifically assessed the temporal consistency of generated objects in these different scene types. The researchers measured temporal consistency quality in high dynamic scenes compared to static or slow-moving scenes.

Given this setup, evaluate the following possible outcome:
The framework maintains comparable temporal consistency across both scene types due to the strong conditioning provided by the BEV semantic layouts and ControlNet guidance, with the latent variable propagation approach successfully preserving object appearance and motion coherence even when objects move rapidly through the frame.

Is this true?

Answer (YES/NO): NO